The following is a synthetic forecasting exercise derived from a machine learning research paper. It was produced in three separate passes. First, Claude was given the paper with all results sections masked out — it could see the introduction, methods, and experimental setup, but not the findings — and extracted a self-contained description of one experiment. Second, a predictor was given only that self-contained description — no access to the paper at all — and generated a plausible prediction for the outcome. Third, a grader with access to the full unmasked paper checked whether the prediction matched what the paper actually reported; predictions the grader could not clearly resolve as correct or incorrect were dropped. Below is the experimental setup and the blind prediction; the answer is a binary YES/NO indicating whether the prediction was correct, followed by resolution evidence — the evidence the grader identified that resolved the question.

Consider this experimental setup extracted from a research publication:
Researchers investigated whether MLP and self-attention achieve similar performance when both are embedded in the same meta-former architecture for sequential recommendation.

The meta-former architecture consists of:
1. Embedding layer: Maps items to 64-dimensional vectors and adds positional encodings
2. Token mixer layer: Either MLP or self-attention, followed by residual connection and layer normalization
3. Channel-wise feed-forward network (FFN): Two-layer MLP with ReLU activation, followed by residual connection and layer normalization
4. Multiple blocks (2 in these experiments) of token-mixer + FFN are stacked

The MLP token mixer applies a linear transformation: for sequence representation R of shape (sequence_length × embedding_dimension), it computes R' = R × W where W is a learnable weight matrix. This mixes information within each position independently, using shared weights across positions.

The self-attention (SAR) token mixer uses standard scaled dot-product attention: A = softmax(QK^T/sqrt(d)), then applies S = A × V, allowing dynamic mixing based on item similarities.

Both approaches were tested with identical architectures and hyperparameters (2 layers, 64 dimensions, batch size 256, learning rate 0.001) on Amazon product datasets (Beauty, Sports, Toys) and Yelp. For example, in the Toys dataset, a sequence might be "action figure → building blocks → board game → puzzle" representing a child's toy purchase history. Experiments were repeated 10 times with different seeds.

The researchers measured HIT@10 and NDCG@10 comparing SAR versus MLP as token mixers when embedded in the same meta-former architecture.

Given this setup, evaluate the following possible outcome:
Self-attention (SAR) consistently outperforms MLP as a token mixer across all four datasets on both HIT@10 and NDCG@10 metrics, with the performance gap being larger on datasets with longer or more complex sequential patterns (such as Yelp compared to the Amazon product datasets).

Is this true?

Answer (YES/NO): NO